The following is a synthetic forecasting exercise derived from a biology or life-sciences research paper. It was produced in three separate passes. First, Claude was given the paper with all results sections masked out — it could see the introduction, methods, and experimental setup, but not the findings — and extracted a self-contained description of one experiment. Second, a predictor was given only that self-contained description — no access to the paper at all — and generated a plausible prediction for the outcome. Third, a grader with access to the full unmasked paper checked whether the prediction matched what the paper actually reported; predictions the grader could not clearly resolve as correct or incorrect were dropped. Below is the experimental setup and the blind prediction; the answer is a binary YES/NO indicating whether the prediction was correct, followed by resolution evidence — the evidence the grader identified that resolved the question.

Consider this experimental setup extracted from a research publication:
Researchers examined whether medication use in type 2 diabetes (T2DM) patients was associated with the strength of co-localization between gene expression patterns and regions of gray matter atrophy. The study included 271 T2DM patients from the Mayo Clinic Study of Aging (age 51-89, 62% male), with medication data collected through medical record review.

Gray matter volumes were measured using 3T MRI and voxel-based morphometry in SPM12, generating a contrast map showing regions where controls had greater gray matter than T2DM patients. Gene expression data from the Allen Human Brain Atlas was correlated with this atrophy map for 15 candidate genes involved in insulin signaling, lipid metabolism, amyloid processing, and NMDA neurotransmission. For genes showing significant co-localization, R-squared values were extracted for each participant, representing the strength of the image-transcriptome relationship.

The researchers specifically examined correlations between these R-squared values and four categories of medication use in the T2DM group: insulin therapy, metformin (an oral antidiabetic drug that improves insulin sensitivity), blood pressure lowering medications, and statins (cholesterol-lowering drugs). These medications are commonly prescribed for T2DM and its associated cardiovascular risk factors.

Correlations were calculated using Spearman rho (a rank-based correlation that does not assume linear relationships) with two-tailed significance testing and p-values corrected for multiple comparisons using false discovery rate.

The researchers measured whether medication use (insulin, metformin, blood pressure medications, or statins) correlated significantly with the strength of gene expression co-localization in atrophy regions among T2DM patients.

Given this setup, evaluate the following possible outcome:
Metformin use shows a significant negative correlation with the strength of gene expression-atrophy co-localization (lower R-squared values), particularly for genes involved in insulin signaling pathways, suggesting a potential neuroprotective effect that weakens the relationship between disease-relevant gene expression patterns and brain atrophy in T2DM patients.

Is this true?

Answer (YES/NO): NO